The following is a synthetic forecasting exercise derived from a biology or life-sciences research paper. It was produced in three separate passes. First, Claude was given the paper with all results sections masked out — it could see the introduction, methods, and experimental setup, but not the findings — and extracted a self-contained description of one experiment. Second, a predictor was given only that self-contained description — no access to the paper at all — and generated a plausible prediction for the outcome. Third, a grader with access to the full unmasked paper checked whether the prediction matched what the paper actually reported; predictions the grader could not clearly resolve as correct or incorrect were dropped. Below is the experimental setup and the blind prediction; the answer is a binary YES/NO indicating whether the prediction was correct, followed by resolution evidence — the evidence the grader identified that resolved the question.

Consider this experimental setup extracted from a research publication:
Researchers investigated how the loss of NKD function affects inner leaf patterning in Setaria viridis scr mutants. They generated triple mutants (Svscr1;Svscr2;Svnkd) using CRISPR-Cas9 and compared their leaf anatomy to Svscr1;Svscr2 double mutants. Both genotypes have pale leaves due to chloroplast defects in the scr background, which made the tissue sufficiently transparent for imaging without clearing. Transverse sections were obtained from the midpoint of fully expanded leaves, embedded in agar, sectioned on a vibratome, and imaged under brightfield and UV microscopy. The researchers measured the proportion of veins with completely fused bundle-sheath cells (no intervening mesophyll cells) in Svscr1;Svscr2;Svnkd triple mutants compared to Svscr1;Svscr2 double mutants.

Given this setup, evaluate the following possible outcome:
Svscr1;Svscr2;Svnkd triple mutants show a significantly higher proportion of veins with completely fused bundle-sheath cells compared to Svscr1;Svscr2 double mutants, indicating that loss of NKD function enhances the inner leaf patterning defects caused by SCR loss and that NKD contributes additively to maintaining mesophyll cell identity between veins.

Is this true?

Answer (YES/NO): YES